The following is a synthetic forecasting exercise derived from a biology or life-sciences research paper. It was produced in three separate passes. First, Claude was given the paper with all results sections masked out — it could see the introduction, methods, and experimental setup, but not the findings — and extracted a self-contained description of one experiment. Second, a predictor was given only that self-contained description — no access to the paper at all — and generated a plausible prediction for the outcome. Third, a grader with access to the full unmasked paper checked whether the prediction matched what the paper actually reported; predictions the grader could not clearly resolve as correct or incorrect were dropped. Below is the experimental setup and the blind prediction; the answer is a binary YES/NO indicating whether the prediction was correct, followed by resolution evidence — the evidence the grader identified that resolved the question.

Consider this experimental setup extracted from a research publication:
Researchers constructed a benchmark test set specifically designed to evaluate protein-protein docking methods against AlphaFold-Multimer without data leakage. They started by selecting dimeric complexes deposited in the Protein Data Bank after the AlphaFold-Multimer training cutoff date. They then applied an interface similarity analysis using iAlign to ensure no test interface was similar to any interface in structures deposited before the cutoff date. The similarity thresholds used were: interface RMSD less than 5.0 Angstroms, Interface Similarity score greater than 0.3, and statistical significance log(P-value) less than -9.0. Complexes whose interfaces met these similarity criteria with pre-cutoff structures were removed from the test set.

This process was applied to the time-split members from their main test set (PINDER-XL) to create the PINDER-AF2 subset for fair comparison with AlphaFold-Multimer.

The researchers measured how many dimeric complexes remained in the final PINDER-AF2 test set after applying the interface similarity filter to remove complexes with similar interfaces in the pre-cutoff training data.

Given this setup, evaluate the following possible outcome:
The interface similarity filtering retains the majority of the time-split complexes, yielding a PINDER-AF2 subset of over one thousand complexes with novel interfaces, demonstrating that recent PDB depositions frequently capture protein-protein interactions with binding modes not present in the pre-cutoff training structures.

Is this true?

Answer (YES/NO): NO